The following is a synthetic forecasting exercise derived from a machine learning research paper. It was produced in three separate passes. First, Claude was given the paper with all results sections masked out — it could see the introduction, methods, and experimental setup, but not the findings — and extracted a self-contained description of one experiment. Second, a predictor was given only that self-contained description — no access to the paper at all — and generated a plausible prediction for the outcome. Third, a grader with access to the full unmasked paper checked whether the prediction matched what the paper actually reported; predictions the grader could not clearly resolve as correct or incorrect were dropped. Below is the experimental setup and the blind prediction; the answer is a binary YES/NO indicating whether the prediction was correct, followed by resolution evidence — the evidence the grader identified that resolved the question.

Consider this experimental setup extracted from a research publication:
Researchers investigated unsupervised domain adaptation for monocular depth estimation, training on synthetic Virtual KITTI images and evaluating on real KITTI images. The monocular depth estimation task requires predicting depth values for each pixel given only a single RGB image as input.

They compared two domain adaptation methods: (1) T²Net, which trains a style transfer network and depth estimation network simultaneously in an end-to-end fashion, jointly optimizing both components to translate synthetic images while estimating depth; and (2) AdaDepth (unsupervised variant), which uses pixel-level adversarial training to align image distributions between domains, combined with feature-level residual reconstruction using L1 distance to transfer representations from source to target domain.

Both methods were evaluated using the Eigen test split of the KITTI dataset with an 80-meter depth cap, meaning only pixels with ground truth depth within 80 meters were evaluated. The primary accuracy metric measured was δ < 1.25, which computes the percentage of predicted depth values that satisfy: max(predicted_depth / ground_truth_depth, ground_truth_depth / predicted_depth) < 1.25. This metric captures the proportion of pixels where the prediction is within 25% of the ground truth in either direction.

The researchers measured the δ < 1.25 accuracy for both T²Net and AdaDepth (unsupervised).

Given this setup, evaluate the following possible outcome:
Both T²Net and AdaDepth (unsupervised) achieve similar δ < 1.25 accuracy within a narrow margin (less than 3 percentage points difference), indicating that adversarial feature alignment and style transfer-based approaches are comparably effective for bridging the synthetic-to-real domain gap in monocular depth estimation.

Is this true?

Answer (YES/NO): NO